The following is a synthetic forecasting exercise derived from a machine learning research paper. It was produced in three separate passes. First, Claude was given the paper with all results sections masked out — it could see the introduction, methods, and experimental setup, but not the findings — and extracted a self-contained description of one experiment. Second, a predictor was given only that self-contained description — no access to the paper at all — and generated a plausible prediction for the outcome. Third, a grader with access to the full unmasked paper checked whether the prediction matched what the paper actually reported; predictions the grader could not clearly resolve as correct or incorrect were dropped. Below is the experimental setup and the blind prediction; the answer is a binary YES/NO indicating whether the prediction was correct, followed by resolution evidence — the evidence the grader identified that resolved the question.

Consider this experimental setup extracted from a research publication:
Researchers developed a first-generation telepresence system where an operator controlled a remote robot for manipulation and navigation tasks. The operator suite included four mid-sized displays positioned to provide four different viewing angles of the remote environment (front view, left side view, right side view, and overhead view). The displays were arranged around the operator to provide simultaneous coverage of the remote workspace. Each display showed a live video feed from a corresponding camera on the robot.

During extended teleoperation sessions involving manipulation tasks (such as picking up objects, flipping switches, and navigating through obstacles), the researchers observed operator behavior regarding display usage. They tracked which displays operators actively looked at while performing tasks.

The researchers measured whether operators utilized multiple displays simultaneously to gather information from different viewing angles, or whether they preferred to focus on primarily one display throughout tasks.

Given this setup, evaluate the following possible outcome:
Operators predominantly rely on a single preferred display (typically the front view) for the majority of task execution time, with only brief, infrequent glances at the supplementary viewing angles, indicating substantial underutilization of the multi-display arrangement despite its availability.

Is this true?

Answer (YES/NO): NO